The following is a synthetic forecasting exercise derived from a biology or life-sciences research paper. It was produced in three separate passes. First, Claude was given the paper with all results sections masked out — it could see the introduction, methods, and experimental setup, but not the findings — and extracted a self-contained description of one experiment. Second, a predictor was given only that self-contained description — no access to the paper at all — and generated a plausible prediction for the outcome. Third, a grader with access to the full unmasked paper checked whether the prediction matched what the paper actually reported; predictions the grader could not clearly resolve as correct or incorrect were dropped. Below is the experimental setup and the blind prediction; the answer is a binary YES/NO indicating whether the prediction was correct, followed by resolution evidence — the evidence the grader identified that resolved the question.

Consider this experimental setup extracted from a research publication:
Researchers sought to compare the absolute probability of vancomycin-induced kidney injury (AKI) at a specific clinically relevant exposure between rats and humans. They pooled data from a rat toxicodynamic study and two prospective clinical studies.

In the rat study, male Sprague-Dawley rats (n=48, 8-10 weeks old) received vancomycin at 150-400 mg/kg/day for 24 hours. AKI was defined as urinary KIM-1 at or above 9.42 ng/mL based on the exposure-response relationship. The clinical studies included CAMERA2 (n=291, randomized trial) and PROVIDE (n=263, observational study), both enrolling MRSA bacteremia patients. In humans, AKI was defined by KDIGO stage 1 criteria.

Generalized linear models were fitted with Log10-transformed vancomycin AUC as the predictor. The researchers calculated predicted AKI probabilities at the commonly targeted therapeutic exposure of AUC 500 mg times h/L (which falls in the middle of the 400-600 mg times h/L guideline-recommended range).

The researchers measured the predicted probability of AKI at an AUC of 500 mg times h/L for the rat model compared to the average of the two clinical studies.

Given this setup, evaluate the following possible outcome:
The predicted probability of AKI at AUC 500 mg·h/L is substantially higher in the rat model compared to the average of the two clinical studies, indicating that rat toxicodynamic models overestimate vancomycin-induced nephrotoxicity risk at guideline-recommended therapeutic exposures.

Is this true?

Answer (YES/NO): YES